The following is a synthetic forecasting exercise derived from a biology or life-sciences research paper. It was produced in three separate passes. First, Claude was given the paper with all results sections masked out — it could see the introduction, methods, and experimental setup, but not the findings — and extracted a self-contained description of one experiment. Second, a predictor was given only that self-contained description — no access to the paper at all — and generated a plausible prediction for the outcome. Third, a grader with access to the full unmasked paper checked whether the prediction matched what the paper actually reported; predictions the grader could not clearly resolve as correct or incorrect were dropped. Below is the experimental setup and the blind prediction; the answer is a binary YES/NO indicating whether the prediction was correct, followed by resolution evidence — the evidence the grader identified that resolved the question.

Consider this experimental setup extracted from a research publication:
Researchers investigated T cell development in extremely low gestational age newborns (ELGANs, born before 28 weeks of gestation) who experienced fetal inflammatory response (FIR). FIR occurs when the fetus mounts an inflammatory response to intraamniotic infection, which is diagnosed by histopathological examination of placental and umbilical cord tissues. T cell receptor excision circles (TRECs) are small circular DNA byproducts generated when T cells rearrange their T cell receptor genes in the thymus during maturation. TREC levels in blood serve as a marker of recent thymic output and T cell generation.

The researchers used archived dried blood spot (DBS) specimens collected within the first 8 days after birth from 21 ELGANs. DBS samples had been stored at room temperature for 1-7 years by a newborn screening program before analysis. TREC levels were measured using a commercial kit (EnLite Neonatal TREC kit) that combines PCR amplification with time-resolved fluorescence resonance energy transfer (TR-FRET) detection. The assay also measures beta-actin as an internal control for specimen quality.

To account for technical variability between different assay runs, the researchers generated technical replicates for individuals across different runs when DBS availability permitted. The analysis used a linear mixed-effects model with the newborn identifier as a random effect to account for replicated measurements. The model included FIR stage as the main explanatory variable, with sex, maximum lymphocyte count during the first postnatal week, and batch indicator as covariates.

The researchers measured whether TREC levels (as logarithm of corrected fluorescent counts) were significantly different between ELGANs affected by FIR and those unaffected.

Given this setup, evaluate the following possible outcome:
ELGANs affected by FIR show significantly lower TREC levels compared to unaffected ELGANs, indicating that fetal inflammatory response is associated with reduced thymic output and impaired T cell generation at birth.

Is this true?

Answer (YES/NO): YES